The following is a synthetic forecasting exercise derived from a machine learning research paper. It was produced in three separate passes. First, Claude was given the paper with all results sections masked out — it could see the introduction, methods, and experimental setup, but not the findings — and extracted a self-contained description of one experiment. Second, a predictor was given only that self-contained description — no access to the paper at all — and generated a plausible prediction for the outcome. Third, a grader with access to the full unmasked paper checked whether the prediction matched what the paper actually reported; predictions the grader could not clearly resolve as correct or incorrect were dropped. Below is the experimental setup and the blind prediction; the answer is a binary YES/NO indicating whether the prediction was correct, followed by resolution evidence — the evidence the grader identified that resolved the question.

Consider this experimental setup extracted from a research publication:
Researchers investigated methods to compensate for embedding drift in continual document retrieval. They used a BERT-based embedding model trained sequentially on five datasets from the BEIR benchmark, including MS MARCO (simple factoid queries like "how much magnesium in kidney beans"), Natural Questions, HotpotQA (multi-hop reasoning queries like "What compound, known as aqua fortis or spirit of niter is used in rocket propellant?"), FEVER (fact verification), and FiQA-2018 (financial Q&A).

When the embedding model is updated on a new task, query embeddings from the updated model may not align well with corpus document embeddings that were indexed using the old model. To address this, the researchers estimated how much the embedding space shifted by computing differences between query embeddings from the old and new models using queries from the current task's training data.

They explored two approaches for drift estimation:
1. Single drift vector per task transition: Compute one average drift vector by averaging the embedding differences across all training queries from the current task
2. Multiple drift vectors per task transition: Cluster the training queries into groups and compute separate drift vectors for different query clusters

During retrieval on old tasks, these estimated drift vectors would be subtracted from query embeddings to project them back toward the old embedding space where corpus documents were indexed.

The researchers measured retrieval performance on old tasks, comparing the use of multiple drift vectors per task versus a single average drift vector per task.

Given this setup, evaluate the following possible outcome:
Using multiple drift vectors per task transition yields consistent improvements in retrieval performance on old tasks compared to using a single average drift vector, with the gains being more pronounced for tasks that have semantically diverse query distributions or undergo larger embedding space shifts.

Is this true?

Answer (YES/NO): NO